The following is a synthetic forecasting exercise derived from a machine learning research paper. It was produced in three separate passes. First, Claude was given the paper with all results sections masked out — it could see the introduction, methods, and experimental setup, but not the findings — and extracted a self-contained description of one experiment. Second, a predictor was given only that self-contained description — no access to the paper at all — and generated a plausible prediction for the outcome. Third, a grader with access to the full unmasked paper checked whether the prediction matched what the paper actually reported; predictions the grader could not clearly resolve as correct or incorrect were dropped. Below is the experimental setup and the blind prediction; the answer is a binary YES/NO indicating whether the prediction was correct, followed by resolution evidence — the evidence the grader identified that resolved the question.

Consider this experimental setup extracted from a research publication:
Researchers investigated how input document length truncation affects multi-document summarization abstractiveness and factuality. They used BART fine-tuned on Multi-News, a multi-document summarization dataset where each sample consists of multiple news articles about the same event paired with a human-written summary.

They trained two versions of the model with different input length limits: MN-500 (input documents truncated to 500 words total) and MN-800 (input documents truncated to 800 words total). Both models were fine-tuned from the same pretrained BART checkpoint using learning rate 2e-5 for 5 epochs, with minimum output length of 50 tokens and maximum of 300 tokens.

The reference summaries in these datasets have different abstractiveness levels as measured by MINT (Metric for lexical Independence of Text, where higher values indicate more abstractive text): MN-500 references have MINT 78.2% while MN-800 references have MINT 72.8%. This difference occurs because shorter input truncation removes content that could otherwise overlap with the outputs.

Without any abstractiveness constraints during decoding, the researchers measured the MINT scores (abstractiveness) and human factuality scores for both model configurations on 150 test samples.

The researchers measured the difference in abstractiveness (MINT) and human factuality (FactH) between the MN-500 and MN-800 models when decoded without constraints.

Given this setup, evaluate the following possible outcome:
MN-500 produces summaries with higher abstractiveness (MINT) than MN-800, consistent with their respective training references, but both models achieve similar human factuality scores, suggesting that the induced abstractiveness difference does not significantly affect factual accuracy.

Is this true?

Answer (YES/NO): NO